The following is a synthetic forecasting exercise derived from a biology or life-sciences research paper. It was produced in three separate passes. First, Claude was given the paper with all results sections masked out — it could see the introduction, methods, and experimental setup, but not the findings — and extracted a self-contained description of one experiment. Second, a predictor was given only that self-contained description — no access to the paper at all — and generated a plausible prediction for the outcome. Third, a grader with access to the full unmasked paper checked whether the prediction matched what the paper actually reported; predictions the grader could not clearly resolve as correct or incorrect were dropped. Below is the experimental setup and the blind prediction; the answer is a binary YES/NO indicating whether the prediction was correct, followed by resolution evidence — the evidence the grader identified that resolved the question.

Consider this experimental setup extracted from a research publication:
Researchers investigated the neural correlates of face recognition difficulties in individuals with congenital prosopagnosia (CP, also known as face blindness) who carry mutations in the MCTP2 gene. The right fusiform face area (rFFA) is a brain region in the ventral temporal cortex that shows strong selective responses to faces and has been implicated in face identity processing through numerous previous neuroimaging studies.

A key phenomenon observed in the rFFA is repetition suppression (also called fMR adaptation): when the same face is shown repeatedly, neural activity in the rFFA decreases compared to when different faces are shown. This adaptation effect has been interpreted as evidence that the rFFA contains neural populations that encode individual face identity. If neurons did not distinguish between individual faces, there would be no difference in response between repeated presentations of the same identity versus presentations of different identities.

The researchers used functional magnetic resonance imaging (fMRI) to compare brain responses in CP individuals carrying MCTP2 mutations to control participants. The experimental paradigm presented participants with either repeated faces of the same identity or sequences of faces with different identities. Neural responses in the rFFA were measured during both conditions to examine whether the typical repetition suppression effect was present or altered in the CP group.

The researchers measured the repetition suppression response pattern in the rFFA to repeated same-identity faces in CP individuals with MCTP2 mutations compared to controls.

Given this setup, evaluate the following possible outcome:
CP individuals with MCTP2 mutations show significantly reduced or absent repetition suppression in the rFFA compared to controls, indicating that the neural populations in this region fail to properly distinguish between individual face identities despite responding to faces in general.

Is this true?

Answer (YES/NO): YES